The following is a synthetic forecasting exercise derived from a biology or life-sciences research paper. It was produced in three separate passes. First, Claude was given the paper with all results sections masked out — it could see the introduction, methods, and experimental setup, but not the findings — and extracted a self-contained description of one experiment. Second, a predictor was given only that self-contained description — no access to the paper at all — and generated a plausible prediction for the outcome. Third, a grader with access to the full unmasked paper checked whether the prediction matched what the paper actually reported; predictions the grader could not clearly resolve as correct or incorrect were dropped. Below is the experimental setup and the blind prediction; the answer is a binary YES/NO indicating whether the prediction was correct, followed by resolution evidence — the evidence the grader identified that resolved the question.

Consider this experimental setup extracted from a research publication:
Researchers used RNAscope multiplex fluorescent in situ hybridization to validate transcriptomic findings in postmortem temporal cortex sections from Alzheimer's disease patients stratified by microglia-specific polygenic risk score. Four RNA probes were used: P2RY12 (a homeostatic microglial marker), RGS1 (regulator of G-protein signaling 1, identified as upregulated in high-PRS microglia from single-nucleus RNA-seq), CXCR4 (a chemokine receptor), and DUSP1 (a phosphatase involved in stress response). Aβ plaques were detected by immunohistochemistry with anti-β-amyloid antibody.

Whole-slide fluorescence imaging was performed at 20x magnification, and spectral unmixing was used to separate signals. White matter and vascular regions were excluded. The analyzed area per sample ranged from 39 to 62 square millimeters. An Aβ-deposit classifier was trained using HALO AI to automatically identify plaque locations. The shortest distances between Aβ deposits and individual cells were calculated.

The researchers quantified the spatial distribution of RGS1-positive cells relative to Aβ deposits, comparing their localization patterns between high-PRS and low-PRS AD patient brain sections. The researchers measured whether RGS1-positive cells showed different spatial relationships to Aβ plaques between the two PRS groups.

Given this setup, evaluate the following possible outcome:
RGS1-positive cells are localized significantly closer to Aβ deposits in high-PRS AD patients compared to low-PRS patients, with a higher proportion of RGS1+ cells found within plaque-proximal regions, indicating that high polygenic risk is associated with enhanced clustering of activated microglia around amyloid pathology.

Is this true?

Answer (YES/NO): NO